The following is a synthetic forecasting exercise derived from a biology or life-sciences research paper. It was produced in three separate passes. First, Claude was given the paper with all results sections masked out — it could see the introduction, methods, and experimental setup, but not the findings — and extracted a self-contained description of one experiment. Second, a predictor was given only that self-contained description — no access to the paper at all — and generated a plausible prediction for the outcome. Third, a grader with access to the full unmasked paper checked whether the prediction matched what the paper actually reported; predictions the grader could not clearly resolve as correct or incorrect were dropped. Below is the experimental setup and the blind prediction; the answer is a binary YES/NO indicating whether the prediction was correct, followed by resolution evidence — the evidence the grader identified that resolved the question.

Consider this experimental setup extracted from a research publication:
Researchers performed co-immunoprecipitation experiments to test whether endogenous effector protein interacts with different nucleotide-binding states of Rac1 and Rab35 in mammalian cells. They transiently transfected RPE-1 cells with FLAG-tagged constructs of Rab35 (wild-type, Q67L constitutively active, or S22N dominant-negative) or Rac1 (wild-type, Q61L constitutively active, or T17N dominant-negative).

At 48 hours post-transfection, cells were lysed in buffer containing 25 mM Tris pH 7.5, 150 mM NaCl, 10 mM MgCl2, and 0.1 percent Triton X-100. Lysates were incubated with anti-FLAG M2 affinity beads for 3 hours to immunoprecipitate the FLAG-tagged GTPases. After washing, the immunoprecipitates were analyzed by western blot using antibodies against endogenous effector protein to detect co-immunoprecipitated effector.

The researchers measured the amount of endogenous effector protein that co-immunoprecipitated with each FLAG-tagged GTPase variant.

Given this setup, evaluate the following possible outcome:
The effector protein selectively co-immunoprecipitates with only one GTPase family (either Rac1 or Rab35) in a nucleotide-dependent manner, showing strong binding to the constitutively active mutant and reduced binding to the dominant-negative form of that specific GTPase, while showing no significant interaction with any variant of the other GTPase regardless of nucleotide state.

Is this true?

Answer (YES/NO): NO